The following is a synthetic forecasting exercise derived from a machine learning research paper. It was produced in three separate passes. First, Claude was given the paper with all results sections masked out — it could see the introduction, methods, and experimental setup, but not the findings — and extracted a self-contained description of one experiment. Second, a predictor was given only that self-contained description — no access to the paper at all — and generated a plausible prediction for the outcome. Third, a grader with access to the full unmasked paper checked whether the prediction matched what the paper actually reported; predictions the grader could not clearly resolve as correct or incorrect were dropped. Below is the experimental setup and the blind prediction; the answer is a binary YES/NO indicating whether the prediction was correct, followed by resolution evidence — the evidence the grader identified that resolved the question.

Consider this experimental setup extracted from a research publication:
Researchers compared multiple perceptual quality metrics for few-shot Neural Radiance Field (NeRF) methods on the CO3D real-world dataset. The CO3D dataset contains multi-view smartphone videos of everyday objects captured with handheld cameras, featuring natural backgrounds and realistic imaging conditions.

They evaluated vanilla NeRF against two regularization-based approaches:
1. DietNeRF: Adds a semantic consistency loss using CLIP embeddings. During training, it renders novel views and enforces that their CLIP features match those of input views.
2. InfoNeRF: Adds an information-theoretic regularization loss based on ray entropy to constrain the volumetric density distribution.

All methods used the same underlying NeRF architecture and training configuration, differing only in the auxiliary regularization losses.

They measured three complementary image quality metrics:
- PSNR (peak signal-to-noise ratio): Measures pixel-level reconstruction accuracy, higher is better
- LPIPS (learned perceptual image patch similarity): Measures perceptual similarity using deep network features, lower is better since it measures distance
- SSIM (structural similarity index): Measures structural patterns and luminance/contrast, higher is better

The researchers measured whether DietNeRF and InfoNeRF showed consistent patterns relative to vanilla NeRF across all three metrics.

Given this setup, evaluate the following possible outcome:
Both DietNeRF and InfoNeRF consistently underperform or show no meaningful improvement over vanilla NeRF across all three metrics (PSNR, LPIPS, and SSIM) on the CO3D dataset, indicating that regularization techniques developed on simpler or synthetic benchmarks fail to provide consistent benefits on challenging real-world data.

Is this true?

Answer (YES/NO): YES